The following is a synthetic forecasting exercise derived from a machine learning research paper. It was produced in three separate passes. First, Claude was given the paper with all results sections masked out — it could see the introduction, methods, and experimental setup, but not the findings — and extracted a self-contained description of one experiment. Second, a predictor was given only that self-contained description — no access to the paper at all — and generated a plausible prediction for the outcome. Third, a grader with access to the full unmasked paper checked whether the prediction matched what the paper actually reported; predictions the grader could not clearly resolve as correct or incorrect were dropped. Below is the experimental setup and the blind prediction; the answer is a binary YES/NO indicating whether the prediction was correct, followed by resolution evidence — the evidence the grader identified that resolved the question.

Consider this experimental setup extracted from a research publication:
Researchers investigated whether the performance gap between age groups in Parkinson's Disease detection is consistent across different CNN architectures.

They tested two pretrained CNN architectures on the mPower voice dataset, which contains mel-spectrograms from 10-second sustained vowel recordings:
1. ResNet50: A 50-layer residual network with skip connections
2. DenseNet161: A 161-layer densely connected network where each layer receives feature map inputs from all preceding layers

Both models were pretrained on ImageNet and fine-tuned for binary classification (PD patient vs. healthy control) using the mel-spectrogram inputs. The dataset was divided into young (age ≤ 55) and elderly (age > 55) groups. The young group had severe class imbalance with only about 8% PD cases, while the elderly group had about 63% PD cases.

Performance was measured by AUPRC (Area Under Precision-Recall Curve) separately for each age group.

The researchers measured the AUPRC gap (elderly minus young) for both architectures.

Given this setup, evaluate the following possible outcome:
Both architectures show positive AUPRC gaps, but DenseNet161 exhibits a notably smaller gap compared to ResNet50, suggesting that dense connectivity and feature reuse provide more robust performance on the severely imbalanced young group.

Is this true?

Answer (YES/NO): NO